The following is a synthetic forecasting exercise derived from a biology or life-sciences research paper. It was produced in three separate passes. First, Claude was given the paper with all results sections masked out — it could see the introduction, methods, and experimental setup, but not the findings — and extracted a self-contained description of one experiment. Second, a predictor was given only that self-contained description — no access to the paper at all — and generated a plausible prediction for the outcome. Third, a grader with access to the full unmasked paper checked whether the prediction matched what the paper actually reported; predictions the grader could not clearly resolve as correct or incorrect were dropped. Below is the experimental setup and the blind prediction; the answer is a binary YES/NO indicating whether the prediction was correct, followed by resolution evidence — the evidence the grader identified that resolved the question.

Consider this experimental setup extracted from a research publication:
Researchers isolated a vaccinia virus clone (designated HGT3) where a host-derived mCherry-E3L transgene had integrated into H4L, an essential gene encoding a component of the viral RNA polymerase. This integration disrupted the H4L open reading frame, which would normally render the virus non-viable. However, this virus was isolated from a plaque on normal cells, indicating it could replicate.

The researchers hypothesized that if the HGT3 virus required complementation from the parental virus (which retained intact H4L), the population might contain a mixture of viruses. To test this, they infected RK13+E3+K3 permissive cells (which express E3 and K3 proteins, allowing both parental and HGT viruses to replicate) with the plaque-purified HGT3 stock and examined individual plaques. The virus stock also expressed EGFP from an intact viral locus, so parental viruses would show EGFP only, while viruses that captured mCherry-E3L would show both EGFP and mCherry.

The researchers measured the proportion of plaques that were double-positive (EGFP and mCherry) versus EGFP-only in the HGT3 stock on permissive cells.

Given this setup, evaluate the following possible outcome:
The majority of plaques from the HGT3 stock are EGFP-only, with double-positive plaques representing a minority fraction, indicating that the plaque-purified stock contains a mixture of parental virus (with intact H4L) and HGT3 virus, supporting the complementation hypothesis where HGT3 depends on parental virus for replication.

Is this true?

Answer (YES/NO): YES